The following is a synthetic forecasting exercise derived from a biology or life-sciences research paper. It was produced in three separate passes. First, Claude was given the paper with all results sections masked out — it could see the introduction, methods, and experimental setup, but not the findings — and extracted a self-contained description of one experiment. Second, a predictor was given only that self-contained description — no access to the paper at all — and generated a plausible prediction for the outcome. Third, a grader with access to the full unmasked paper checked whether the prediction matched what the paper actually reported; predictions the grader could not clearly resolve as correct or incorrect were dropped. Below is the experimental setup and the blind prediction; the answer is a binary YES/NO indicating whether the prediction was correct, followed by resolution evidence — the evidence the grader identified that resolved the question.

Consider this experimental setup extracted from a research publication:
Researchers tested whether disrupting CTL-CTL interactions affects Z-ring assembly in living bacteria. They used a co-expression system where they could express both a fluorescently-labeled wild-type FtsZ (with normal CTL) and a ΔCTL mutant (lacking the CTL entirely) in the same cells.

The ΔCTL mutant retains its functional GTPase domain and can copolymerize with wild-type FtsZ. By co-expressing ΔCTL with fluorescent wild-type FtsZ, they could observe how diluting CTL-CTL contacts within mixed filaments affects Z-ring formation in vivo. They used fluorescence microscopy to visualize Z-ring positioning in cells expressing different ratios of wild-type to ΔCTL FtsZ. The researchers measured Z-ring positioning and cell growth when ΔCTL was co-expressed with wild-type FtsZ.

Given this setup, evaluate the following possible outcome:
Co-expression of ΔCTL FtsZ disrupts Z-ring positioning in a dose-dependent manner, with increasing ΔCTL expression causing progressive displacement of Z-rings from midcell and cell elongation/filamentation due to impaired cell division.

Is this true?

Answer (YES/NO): NO